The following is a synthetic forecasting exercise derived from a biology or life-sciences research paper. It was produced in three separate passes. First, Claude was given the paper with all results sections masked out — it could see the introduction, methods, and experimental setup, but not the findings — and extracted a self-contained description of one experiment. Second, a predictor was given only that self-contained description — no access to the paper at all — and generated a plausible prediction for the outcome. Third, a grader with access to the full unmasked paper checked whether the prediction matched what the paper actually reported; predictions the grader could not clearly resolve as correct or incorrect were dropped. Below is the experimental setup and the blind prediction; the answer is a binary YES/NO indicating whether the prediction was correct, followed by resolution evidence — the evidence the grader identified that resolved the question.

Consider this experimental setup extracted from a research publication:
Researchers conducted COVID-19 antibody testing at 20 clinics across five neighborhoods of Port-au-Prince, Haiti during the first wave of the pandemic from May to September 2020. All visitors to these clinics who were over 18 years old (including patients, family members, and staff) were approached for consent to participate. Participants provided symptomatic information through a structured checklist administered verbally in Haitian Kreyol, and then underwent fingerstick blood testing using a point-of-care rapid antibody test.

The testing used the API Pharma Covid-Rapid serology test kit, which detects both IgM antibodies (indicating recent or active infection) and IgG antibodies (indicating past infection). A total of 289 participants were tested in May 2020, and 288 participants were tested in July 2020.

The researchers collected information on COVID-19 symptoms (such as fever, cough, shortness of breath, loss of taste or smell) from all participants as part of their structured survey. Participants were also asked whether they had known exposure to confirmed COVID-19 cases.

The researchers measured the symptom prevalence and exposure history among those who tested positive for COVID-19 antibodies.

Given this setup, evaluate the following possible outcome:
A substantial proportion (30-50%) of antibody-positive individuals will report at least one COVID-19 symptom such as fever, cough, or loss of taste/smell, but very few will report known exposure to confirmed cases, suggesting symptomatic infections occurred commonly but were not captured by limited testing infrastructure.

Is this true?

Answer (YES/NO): NO